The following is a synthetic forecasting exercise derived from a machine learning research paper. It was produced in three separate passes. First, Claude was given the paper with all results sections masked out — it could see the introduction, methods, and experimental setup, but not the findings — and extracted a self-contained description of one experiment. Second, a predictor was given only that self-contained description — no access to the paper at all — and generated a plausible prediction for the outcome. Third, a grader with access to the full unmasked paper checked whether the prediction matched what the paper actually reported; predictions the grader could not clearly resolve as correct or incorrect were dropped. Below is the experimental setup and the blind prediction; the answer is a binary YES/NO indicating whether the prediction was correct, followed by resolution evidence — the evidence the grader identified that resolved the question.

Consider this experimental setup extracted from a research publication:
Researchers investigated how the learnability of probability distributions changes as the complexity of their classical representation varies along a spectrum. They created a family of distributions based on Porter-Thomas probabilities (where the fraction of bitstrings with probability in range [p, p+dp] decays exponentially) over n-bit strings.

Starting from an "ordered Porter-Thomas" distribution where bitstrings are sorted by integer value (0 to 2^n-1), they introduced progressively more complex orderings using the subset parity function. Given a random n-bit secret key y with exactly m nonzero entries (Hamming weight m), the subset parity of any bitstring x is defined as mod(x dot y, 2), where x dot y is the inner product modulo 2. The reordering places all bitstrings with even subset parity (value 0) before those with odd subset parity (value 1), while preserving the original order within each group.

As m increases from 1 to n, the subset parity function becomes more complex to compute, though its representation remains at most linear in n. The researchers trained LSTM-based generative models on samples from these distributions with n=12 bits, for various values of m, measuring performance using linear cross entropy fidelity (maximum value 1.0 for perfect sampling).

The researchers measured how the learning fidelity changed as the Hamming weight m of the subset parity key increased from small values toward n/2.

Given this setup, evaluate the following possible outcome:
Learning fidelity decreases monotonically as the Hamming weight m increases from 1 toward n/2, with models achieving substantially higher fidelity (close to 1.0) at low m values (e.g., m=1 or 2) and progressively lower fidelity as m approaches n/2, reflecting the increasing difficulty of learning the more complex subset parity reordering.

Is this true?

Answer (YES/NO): NO